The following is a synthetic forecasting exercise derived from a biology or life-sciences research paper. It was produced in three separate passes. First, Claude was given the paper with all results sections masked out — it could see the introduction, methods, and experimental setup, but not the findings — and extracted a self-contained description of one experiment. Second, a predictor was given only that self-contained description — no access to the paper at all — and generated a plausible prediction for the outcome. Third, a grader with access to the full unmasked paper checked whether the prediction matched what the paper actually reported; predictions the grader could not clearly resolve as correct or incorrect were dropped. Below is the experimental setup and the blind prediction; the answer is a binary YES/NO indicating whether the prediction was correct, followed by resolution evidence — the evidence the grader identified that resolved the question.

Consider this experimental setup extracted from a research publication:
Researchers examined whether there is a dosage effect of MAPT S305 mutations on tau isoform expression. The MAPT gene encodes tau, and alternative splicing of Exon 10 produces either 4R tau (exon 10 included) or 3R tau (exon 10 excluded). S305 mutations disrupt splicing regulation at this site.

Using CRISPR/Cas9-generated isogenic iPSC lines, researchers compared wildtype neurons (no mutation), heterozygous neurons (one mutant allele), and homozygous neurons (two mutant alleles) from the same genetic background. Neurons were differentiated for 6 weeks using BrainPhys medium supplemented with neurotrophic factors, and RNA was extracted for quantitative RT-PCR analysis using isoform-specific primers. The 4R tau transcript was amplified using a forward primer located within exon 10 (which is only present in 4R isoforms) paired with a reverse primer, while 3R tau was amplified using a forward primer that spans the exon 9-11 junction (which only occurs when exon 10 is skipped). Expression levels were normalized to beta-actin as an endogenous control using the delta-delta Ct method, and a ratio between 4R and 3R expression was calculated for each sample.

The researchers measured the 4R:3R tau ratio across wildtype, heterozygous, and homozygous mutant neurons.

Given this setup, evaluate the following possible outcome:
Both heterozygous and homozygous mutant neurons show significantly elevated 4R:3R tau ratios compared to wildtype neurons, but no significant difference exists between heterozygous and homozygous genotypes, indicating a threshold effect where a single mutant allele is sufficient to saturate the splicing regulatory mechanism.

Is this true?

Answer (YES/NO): NO